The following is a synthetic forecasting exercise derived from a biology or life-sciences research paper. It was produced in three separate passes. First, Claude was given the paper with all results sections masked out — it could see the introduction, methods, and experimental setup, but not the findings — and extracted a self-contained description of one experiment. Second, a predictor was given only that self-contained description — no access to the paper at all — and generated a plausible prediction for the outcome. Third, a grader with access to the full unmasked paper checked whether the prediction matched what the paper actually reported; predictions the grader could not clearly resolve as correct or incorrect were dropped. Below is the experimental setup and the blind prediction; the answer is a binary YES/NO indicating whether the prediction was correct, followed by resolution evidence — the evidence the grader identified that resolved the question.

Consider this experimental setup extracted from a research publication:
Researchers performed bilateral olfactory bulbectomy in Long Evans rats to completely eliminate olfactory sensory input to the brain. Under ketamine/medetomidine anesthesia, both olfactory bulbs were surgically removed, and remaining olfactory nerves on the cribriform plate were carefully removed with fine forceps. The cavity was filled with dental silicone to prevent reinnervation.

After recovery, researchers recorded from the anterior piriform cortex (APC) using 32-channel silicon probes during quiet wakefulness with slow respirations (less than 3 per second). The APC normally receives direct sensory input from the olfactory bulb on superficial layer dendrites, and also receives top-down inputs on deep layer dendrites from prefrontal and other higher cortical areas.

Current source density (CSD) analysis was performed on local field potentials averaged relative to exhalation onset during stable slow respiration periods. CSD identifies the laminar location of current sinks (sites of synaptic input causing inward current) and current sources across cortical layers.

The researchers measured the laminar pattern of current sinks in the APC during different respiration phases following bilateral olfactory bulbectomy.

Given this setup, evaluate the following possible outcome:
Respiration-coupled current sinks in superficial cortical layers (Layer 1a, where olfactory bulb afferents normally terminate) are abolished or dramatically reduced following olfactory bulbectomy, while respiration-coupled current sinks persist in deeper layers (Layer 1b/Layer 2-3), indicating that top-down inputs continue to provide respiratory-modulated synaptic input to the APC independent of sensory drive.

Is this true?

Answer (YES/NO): NO